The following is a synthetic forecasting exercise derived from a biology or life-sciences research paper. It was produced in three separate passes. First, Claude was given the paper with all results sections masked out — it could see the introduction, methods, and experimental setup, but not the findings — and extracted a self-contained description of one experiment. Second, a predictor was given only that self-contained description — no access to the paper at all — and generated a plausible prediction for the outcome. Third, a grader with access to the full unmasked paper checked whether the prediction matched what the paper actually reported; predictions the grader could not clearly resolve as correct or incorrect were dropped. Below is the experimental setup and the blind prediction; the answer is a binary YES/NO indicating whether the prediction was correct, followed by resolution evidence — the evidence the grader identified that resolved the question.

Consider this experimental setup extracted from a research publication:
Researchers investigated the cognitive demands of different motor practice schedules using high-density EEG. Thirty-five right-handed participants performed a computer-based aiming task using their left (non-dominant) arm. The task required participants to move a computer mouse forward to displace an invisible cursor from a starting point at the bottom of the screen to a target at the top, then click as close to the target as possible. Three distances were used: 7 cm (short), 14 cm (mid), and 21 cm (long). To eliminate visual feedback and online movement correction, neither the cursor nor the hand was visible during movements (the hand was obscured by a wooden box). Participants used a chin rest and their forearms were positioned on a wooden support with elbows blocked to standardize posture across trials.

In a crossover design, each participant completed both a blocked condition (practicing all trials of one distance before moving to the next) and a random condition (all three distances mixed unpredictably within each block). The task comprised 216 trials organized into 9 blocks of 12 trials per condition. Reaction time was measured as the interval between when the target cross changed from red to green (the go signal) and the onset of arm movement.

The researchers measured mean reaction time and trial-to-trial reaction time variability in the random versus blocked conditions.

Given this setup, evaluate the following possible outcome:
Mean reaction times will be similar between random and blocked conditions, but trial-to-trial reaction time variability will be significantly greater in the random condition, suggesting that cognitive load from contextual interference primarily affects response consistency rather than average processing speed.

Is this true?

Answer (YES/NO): NO